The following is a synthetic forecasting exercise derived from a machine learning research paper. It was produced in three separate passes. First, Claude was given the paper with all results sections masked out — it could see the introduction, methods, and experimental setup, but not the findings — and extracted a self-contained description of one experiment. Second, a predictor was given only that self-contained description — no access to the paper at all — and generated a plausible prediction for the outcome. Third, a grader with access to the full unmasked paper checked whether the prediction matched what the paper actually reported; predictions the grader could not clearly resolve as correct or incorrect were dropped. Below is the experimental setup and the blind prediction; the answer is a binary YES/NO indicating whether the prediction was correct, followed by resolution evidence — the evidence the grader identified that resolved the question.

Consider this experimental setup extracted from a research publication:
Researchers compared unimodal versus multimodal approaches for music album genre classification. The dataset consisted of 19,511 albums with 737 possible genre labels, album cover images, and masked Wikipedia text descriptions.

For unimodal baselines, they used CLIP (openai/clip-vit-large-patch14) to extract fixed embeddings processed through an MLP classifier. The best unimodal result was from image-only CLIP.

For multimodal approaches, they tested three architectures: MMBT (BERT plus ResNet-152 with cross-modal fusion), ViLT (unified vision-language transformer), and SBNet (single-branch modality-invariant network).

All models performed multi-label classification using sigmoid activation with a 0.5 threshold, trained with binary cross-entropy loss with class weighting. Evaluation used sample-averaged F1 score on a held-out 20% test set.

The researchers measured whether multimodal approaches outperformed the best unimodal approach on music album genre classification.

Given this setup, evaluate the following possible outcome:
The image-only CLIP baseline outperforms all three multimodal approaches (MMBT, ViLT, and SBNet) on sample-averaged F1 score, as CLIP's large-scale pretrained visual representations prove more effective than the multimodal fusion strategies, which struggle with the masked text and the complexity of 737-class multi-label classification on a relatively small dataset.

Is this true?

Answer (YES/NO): NO